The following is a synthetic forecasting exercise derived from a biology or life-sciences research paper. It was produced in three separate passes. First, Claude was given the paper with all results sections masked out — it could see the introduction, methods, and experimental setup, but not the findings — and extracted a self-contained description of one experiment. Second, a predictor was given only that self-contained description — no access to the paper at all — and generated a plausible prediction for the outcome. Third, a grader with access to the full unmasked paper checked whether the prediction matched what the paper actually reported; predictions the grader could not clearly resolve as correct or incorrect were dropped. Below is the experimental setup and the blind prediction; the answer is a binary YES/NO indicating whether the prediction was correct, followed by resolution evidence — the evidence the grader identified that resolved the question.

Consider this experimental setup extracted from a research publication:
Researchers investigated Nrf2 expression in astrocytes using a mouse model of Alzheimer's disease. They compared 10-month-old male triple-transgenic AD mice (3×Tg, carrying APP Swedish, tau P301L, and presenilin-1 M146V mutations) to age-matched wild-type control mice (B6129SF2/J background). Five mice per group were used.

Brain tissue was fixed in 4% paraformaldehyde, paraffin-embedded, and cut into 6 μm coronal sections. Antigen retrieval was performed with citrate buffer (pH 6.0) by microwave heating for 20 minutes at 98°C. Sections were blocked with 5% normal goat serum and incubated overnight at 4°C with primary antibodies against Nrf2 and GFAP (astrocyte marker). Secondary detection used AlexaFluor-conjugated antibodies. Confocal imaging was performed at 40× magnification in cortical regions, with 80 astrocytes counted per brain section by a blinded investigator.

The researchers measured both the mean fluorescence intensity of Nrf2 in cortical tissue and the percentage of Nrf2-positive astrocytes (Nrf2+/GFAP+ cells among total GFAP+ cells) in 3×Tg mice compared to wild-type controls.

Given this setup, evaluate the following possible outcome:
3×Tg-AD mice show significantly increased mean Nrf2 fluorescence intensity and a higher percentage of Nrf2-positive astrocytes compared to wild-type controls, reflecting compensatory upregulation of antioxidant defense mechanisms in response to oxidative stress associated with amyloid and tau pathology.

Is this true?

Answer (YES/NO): NO